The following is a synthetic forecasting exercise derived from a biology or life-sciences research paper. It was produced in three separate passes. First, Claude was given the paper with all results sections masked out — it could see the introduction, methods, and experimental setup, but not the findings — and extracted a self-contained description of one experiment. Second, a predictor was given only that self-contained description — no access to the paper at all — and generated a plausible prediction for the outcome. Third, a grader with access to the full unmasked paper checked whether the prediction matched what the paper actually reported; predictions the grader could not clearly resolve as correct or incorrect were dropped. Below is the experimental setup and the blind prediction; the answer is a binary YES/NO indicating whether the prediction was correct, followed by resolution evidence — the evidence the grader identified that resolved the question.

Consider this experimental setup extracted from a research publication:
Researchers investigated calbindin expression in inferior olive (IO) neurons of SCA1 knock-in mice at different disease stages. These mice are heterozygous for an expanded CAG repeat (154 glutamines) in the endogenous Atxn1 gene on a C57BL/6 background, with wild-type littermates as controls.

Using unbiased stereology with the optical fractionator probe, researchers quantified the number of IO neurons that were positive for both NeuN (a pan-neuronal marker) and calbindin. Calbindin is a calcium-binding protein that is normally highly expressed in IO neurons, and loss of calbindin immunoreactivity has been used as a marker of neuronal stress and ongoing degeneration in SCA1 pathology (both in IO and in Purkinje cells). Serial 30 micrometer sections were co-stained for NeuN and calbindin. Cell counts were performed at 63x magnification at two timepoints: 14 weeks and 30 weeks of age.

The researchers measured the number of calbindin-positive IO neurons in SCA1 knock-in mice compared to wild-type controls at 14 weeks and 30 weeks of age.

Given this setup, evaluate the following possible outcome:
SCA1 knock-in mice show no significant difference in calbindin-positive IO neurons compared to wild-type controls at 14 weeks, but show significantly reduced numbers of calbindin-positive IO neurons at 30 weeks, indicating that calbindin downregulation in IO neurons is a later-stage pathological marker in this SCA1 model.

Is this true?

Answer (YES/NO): NO